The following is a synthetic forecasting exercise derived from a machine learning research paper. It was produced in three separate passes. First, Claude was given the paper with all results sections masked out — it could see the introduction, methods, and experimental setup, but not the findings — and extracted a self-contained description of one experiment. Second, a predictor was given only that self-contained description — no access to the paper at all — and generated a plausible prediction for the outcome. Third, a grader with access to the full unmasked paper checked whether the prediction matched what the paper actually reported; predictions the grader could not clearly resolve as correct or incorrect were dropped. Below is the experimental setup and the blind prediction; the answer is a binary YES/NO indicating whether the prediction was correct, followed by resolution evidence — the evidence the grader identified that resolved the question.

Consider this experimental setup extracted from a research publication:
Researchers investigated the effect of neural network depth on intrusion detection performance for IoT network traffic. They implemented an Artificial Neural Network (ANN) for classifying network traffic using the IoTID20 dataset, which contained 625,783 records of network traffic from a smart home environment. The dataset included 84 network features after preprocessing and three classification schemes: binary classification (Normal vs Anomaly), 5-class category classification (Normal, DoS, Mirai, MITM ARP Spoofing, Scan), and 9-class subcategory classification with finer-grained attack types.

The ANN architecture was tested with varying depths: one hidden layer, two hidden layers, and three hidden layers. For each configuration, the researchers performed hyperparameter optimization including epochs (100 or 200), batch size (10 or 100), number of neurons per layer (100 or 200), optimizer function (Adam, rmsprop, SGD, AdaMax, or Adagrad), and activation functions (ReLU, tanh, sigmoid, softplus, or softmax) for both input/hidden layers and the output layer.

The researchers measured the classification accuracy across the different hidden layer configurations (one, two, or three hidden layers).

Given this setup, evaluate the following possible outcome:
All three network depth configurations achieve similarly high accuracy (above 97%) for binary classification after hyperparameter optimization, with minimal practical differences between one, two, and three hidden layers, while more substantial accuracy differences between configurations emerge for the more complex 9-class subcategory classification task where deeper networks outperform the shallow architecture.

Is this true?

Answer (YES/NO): NO